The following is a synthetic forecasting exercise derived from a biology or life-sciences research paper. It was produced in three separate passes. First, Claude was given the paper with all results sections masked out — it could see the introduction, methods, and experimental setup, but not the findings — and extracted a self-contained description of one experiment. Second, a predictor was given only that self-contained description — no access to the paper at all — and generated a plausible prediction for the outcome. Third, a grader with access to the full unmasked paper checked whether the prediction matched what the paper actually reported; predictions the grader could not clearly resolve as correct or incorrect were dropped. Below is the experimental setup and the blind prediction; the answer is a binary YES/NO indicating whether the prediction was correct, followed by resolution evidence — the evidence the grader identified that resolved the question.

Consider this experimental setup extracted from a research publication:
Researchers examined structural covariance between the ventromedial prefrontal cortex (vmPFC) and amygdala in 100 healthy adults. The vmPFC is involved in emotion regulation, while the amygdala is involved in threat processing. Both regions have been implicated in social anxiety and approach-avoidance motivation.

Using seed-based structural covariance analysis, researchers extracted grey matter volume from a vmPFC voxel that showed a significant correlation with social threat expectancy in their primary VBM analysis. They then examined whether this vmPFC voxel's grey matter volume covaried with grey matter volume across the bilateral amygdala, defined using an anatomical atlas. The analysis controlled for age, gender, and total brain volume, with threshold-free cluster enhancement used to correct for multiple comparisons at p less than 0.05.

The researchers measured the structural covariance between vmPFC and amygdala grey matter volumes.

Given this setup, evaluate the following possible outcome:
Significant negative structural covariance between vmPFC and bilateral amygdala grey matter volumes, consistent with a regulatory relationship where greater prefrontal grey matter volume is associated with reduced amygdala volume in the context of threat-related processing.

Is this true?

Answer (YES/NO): YES